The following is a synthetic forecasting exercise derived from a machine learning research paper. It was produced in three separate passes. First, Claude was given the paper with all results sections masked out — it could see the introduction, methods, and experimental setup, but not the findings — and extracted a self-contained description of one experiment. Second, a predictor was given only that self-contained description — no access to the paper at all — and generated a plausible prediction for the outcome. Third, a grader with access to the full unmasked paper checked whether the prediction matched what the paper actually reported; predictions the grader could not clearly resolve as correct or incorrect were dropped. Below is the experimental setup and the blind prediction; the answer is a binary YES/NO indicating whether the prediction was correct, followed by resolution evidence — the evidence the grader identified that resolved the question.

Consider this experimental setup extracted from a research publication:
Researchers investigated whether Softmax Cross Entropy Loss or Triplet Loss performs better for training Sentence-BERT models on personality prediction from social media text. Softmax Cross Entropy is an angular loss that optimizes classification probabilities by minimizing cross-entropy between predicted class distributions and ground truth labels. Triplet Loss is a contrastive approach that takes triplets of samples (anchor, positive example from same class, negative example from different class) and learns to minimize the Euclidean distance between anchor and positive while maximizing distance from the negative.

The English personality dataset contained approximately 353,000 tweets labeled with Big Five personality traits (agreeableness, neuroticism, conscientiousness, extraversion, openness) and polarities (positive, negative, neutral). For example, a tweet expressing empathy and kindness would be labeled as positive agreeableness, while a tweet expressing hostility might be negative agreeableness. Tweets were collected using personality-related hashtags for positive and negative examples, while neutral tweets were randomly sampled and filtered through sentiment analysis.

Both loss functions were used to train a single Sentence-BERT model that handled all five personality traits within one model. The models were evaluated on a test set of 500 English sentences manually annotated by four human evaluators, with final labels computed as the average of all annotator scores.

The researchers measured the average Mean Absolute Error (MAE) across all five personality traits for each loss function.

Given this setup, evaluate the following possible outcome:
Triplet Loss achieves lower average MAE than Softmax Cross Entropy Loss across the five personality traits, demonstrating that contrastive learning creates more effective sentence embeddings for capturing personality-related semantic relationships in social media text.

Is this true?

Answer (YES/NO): YES